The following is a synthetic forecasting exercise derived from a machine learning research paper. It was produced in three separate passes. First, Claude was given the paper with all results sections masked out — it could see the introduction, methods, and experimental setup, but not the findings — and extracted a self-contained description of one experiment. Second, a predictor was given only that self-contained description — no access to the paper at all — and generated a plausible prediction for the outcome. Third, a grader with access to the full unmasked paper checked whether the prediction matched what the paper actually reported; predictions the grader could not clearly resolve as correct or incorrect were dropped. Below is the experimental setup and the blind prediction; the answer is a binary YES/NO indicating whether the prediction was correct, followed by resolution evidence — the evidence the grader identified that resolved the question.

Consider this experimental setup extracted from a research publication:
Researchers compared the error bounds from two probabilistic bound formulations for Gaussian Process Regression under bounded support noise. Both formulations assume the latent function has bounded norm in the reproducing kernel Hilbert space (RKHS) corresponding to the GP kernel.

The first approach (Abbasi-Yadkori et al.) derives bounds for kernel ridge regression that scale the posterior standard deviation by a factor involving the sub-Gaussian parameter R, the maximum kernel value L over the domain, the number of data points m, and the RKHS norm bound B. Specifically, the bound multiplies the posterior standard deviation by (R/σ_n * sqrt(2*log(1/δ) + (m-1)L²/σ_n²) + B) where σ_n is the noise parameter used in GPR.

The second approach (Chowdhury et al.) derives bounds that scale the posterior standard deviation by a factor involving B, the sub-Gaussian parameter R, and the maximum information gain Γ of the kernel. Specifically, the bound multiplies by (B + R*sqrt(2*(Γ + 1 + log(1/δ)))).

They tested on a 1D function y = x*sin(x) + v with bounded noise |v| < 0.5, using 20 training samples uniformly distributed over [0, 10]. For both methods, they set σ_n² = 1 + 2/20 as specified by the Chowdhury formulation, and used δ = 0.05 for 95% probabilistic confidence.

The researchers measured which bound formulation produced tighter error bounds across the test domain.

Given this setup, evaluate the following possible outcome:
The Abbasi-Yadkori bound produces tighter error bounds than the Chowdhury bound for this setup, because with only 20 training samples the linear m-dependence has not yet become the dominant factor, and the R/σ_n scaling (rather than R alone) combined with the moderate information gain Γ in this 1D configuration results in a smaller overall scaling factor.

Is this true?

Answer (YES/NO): NO